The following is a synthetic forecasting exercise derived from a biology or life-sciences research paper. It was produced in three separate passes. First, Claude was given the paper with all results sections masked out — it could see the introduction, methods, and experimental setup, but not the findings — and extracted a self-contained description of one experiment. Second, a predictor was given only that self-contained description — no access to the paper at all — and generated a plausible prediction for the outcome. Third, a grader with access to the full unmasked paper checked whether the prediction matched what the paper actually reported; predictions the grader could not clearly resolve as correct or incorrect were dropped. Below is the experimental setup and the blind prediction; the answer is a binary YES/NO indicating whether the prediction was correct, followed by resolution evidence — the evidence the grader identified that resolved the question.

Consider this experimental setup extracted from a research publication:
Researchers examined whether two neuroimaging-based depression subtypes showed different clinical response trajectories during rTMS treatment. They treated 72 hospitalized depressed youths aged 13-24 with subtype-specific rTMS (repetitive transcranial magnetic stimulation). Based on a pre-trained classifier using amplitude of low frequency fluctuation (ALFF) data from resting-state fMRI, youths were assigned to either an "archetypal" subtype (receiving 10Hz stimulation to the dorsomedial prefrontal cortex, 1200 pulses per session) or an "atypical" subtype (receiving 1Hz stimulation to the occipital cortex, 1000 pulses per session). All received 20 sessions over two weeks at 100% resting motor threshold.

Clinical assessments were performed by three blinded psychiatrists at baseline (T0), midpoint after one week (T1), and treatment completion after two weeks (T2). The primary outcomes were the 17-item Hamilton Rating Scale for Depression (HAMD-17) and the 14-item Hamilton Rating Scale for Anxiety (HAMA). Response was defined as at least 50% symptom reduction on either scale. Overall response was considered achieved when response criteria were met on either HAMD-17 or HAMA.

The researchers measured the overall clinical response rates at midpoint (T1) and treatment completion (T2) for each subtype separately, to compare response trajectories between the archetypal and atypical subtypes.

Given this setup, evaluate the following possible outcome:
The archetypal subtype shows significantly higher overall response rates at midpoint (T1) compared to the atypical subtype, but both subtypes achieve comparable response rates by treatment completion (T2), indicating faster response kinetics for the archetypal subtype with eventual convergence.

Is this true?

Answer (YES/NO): NO